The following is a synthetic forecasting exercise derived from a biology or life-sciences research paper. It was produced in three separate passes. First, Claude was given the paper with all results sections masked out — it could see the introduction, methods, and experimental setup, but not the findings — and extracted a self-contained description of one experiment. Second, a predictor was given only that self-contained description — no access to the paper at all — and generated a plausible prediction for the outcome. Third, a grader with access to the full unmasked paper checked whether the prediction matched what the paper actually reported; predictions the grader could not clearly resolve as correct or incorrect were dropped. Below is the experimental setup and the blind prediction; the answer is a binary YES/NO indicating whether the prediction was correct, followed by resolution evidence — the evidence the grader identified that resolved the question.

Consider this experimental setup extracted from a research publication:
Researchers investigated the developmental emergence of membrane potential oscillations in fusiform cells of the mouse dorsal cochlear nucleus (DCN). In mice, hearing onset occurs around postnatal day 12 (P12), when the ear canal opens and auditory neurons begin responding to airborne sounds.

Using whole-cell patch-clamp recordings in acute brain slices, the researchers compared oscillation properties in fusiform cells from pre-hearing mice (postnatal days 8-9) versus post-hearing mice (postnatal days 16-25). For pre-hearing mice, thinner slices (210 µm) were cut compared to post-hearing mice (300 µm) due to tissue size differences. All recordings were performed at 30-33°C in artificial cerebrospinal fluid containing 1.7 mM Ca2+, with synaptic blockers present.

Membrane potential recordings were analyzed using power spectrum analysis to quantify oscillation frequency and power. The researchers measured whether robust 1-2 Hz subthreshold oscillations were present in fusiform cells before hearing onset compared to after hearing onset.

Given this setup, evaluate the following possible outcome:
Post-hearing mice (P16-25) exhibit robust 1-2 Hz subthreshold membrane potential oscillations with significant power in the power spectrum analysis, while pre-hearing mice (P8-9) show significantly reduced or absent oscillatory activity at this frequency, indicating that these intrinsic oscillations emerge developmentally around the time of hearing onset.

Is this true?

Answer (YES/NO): YES